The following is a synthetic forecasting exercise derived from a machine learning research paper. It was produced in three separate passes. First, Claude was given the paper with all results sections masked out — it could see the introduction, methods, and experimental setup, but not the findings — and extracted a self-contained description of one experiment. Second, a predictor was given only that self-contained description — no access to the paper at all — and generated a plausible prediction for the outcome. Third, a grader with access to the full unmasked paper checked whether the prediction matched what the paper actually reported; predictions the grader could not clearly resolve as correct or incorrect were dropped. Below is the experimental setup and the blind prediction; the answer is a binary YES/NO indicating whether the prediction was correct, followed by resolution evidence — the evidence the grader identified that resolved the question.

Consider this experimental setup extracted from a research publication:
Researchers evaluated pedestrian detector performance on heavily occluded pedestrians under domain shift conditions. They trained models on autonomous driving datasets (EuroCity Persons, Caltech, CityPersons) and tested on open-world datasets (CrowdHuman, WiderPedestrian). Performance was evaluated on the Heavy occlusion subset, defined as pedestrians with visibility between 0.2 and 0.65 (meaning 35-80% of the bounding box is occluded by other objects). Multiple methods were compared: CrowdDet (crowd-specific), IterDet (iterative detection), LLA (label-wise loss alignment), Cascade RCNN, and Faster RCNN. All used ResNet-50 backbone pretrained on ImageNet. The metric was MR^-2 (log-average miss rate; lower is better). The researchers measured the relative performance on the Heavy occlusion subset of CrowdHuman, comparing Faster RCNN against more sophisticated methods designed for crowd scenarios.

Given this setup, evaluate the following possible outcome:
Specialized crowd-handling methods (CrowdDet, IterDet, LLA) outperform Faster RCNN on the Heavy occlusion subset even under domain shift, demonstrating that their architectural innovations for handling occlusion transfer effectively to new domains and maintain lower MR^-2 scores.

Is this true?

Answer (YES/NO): NO